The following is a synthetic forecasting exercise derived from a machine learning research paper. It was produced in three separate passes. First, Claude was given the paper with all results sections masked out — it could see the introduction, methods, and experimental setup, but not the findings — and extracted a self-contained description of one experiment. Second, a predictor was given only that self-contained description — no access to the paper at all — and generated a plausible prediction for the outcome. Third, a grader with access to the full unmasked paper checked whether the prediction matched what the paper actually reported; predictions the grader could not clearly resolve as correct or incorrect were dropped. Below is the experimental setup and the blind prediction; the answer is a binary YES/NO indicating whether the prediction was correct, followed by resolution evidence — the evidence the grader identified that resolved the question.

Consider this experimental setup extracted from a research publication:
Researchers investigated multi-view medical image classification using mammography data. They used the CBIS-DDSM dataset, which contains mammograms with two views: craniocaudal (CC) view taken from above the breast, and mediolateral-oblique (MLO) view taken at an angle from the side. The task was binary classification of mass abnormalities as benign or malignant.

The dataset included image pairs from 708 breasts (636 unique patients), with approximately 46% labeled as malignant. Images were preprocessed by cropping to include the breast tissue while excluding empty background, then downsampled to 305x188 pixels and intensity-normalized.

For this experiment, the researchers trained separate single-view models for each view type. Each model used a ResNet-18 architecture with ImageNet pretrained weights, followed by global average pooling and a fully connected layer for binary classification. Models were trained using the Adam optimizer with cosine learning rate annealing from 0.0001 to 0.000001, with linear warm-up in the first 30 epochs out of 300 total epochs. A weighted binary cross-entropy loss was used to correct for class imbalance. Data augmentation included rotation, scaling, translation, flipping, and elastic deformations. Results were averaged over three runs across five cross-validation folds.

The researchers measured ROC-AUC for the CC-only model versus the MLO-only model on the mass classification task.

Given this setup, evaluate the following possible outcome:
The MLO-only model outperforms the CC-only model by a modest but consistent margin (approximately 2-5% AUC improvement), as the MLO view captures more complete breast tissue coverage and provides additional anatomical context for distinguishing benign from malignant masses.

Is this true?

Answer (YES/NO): NO